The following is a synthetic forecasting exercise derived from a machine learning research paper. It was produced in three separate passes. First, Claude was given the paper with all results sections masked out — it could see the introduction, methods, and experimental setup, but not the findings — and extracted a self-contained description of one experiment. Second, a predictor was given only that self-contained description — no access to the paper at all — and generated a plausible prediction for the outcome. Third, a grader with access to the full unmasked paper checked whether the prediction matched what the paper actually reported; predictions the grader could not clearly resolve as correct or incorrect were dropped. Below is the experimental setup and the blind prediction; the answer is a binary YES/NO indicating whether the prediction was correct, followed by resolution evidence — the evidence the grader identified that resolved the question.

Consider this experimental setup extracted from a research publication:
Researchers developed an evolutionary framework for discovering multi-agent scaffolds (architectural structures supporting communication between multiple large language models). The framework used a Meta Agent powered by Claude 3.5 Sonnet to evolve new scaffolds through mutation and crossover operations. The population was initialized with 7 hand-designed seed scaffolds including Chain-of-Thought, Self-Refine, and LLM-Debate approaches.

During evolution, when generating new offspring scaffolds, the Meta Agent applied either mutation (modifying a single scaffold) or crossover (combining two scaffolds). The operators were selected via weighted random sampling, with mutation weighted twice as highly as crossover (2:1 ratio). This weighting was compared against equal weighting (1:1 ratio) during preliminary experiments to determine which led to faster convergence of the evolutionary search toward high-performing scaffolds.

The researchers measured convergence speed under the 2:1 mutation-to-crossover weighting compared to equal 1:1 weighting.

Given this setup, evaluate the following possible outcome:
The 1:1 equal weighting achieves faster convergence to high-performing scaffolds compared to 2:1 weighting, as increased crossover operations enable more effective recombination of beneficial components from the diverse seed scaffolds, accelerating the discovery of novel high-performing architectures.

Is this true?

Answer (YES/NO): NO